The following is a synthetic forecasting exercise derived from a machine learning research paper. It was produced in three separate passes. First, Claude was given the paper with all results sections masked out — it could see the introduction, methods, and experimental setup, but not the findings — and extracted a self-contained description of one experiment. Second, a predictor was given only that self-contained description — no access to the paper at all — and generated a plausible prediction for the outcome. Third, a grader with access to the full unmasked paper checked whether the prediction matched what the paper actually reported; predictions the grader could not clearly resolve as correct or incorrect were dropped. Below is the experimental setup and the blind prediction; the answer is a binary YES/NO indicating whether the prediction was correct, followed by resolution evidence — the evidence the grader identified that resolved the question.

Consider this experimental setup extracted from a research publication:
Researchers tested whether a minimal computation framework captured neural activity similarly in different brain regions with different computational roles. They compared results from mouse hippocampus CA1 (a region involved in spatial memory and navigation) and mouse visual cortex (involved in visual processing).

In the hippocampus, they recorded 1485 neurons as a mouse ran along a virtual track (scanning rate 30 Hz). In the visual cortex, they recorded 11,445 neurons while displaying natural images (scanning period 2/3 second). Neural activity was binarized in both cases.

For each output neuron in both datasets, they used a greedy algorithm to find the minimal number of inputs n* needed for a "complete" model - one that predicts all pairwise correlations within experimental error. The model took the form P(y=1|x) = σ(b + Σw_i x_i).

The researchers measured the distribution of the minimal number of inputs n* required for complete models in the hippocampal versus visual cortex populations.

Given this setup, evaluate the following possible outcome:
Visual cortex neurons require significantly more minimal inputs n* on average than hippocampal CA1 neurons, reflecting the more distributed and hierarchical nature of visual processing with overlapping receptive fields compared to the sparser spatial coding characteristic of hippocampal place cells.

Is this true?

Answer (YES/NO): NO